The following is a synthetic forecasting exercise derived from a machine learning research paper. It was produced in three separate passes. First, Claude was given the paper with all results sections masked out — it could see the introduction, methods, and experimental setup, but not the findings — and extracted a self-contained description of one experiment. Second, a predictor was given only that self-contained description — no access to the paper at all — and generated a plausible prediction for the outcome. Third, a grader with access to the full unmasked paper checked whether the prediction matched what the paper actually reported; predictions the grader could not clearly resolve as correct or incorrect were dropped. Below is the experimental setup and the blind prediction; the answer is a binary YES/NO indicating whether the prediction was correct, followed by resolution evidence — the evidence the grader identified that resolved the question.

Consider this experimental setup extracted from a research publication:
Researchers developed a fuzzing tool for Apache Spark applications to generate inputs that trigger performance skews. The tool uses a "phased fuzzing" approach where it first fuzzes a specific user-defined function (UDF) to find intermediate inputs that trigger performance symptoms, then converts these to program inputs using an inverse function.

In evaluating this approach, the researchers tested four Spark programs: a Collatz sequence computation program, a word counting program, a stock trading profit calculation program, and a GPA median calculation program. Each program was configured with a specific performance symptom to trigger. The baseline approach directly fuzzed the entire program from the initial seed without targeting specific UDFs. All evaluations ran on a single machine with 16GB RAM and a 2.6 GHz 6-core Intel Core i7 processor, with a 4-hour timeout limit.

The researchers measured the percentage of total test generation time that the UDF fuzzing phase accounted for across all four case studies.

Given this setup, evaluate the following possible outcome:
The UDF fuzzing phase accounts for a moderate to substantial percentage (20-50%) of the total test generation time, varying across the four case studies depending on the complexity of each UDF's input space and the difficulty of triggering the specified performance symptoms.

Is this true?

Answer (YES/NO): NO